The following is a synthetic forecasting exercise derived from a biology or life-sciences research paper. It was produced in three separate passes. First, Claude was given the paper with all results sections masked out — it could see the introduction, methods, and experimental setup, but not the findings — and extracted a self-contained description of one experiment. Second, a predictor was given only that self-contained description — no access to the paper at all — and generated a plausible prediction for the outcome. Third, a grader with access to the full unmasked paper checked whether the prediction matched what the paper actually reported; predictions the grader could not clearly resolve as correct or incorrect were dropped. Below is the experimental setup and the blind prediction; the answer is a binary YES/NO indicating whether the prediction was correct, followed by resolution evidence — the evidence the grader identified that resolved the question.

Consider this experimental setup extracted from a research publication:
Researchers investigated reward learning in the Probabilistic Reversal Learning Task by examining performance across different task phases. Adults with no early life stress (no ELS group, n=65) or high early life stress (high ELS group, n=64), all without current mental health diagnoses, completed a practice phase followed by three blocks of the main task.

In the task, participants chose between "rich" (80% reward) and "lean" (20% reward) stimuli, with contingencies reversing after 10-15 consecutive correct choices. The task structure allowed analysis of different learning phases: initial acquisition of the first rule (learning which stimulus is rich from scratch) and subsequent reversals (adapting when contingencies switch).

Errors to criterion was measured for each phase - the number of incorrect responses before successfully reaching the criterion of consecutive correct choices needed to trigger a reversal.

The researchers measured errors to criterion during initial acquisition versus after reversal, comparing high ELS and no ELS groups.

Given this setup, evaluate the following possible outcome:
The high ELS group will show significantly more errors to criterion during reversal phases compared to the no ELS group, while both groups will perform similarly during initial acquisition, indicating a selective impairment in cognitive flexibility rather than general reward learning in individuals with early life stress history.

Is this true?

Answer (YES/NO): NO